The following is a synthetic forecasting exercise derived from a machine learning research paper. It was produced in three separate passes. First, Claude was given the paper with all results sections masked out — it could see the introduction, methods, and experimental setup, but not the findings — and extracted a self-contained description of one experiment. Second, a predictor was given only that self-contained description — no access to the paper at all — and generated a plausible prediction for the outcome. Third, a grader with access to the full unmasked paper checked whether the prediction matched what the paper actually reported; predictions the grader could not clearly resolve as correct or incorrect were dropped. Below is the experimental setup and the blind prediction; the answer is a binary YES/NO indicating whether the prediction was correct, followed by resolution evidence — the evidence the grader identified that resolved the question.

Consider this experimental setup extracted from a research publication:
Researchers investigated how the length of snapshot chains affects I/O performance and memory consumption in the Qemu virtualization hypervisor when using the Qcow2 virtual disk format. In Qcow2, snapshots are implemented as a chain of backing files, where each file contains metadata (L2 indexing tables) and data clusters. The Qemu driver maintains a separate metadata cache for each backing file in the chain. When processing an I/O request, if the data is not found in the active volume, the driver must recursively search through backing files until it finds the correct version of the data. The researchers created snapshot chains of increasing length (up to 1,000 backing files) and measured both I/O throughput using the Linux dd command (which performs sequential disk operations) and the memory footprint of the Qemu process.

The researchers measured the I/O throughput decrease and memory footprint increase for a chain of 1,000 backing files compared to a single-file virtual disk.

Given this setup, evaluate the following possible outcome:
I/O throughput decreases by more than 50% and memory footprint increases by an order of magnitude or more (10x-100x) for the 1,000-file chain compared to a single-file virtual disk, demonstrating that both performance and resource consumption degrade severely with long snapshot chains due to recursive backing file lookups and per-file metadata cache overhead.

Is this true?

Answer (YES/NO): YES